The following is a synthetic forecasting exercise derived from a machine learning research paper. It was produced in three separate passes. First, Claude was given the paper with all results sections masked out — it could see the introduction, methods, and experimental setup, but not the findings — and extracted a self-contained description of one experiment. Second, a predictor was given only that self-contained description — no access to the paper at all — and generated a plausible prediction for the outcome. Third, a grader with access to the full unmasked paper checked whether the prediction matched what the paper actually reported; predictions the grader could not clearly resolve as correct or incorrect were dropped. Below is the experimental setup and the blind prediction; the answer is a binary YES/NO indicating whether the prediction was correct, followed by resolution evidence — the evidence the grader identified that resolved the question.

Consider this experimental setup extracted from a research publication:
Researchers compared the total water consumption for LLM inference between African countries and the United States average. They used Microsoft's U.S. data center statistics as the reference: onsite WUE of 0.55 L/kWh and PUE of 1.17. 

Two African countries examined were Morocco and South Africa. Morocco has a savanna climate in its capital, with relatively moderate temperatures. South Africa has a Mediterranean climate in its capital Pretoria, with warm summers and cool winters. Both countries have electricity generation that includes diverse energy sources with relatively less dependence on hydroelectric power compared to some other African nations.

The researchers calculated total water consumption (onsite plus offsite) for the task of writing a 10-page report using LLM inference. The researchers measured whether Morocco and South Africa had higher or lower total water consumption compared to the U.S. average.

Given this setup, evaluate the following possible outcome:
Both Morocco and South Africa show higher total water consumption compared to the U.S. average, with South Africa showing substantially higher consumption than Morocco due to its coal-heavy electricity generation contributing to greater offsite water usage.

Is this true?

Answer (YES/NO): NO